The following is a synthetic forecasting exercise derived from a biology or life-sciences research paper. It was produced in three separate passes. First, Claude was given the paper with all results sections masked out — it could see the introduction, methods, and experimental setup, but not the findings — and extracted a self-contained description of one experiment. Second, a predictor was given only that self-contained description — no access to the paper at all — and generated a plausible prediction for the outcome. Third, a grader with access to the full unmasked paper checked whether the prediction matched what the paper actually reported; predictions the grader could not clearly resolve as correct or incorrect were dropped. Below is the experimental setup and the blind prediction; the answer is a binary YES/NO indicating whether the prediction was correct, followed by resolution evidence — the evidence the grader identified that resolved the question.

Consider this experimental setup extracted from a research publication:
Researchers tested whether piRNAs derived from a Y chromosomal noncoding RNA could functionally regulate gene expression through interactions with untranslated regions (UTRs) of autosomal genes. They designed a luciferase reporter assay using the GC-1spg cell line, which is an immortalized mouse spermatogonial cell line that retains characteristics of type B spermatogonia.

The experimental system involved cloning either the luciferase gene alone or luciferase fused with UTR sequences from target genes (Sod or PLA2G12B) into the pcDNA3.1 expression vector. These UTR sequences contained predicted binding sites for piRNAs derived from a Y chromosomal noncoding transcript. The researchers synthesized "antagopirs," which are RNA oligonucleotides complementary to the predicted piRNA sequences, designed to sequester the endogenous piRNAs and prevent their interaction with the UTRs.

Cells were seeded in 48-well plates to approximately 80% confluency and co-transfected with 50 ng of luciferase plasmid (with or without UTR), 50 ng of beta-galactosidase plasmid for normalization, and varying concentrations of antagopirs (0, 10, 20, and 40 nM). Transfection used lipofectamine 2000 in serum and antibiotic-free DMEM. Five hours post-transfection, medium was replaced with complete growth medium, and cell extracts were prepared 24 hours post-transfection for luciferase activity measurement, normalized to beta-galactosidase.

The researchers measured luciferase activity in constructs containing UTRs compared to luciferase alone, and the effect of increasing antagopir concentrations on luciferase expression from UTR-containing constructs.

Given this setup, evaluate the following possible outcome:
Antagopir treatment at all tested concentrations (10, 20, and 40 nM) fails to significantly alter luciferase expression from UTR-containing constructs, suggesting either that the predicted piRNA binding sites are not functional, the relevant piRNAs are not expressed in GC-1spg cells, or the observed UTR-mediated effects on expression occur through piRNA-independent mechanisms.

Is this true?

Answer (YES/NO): NO